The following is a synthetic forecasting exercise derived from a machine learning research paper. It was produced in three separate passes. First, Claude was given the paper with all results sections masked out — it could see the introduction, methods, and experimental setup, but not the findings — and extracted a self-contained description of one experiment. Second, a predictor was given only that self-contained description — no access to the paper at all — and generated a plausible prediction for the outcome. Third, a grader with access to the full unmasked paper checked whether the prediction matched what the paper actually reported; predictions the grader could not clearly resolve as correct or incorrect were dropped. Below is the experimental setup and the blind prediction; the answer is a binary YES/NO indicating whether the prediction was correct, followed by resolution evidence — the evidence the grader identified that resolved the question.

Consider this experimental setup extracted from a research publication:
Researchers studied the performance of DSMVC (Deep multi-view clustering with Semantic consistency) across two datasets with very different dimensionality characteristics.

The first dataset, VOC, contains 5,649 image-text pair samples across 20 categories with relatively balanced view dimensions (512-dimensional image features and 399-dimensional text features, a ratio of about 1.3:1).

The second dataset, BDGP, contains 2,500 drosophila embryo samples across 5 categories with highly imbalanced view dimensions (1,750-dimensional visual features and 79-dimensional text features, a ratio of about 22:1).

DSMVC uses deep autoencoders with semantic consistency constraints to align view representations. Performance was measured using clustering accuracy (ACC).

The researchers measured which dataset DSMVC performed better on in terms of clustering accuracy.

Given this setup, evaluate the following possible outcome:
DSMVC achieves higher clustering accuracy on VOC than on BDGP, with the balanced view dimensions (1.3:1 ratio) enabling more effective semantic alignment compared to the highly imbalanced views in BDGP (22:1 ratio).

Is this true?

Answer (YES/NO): YES